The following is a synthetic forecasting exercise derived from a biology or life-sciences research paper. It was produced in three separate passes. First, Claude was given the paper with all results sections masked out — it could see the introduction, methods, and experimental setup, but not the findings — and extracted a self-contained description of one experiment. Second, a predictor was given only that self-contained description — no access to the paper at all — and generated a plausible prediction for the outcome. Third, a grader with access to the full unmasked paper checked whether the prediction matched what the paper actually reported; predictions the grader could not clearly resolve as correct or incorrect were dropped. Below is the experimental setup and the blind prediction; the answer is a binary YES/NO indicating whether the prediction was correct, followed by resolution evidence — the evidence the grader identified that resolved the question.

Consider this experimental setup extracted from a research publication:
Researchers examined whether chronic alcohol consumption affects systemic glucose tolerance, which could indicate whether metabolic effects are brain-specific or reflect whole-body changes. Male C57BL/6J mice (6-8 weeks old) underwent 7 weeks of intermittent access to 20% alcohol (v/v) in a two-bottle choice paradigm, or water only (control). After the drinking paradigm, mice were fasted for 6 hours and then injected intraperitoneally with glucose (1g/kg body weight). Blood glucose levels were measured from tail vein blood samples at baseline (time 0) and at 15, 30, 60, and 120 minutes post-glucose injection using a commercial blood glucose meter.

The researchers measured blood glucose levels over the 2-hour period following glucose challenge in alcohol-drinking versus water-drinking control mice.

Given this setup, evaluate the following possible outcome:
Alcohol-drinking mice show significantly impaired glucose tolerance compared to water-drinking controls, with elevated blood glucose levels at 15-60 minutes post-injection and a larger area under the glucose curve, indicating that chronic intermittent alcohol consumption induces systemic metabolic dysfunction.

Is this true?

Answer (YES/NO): NO